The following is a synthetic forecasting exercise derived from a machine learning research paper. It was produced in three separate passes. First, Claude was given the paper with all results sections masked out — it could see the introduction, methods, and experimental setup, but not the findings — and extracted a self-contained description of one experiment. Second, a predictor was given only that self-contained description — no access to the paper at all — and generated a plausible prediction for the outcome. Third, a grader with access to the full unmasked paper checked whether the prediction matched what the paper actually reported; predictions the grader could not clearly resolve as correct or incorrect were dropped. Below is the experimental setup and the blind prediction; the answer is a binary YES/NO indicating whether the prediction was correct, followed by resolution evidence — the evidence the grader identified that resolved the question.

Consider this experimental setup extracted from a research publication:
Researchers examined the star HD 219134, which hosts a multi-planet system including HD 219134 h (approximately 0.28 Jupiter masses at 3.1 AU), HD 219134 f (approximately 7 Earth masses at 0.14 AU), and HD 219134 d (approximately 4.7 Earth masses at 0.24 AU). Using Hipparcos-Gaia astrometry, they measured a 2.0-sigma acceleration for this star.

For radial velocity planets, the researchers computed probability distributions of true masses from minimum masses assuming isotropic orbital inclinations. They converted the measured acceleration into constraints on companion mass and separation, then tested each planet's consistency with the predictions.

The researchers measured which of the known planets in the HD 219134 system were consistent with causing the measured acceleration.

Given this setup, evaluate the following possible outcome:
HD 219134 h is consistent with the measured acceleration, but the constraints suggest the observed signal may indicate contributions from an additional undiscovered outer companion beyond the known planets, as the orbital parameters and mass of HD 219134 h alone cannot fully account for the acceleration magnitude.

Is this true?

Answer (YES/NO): NO